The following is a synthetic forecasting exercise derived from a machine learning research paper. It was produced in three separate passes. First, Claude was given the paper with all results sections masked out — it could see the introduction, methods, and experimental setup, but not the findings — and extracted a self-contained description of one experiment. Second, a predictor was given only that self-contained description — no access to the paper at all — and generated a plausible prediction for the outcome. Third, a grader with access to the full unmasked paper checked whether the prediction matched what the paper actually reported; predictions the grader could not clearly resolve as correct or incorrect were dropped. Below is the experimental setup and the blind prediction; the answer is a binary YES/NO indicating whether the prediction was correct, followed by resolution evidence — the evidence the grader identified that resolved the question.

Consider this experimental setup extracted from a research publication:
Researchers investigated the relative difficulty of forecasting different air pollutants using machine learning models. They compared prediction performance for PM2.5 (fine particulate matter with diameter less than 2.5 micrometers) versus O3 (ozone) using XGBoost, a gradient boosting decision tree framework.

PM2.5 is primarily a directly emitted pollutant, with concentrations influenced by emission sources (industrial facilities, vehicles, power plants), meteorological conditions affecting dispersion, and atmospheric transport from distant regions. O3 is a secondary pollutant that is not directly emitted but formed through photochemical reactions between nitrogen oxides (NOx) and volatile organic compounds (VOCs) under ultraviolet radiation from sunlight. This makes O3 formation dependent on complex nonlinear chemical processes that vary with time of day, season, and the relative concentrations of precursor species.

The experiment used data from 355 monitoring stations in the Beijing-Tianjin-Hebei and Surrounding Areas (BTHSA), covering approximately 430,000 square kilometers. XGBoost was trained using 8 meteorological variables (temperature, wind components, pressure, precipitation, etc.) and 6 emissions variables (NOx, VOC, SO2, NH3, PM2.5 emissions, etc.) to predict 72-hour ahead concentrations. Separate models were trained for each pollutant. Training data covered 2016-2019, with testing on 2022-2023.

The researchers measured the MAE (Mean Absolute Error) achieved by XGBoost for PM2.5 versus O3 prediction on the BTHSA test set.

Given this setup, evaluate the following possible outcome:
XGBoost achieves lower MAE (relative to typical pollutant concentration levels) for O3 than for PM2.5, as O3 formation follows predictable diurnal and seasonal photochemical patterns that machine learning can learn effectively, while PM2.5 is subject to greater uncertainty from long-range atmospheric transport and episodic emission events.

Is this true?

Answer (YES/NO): YES